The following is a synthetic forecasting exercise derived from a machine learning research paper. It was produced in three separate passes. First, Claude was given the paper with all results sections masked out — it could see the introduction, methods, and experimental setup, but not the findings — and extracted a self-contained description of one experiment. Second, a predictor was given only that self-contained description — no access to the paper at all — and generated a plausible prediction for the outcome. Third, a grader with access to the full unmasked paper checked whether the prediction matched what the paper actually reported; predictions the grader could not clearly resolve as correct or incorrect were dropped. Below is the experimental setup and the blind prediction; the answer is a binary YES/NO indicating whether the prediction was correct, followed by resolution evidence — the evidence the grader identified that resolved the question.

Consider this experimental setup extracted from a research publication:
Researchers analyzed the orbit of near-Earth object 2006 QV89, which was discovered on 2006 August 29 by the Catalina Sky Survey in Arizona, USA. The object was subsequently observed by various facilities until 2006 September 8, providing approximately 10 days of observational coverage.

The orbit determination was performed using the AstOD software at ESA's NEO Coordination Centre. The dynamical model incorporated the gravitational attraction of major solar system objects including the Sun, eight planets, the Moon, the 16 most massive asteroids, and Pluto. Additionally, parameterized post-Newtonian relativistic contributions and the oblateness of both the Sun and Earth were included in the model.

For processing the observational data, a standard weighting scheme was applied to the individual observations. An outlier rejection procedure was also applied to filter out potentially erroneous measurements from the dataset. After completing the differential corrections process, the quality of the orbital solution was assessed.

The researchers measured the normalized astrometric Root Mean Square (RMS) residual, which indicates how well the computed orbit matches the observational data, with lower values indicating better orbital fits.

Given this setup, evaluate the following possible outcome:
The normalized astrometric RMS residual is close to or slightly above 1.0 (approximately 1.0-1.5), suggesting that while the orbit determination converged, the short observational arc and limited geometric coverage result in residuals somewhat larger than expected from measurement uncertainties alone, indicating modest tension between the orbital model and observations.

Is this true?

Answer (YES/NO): NO